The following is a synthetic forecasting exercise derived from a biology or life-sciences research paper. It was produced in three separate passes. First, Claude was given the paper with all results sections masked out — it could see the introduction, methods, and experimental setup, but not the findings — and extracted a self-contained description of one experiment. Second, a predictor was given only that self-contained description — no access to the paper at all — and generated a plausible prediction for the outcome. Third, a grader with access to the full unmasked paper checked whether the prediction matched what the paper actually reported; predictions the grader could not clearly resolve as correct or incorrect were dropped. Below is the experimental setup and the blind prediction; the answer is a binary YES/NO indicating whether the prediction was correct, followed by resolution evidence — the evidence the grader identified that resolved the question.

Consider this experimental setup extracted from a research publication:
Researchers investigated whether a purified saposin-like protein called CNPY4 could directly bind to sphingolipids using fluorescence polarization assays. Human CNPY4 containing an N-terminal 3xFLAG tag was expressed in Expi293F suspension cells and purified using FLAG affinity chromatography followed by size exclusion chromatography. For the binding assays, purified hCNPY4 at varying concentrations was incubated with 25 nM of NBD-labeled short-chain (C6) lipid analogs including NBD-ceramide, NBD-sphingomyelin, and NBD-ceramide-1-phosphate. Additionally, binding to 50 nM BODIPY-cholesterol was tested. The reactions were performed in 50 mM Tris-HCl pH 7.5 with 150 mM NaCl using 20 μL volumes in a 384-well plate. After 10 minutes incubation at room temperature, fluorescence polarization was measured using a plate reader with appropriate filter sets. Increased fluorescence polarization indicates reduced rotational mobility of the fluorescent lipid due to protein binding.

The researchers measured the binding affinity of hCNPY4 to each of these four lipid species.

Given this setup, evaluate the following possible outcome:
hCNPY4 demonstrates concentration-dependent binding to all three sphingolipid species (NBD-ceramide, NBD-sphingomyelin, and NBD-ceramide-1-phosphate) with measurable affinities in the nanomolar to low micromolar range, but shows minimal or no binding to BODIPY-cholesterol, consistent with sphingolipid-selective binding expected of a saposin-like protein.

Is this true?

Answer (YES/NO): YES